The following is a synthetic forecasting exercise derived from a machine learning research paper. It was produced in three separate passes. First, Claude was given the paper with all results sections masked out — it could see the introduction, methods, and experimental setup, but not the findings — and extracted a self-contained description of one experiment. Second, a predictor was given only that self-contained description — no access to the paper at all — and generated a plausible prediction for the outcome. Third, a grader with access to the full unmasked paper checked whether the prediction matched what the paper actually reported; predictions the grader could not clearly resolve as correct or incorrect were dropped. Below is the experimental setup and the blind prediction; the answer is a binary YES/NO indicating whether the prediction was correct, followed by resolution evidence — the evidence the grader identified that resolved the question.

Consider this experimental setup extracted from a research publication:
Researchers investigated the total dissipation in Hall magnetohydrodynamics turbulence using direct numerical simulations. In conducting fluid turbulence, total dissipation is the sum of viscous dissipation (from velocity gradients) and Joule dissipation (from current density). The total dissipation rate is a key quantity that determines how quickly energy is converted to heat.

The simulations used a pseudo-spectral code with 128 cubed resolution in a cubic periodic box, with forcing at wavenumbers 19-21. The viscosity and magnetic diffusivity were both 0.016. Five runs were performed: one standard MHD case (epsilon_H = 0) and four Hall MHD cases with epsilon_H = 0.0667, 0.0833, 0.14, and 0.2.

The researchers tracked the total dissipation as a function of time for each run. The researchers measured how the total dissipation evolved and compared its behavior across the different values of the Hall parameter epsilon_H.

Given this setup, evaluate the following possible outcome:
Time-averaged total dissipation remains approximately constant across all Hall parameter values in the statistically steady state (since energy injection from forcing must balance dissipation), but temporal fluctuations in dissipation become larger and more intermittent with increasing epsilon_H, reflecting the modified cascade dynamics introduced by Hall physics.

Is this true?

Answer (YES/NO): NO